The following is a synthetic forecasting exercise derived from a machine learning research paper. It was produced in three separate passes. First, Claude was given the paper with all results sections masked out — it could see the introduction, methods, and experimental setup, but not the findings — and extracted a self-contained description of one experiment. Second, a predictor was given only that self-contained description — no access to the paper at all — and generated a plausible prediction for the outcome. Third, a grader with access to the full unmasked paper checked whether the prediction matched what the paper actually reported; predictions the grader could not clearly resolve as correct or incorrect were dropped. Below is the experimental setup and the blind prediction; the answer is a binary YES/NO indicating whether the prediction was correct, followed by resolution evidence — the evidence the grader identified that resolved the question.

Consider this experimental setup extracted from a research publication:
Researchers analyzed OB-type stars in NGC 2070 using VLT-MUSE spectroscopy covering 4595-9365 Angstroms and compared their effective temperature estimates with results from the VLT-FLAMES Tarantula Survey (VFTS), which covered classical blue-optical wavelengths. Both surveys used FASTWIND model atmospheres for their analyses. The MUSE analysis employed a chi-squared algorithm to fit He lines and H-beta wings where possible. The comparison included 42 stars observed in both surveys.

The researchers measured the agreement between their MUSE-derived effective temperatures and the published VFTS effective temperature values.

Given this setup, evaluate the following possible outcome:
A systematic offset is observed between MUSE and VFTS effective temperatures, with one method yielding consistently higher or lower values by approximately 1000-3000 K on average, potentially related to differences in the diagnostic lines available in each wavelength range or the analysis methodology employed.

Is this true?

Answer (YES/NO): NO